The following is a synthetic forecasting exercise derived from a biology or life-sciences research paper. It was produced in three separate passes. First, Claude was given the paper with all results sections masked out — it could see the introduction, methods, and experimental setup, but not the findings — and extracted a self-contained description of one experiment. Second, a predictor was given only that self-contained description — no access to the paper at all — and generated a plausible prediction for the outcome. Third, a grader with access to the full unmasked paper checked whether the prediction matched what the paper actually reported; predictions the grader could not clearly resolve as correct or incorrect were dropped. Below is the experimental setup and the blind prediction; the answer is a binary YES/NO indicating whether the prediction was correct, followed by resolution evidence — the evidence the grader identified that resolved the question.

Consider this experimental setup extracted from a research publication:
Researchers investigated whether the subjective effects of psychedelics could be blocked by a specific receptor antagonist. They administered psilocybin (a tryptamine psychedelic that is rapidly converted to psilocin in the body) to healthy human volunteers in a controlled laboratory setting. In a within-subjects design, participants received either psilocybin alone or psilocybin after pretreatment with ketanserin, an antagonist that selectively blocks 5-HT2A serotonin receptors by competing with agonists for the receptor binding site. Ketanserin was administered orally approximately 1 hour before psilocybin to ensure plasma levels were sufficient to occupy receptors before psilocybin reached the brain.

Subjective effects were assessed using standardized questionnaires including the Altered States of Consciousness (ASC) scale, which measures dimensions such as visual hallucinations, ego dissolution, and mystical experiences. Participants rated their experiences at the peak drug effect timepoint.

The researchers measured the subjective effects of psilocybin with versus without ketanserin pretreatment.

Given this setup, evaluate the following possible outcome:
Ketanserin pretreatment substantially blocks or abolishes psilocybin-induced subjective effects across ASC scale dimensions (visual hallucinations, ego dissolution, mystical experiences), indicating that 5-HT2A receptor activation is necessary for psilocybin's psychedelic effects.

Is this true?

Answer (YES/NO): YES